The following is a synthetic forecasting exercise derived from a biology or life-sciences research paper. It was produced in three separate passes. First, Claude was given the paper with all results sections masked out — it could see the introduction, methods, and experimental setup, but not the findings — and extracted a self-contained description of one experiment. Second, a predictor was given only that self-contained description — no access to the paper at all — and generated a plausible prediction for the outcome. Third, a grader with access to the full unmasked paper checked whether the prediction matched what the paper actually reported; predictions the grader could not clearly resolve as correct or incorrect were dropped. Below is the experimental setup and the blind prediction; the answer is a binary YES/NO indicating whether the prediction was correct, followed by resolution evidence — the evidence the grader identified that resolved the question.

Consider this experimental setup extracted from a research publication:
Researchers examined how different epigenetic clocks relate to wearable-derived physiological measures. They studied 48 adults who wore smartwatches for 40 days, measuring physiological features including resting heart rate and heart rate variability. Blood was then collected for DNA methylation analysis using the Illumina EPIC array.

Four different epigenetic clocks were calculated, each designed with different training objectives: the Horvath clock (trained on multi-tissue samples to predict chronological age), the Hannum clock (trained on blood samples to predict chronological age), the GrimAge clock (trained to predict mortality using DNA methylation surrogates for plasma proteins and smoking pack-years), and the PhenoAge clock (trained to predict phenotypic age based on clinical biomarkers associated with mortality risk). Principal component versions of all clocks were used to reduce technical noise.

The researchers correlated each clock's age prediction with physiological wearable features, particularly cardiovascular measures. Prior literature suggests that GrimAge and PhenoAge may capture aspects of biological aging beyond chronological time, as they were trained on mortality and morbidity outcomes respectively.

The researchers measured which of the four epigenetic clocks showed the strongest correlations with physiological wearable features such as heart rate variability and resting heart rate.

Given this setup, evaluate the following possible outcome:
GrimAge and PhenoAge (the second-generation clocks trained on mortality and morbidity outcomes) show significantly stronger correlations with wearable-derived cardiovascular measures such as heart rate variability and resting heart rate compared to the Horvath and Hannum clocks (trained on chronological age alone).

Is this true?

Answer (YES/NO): NO